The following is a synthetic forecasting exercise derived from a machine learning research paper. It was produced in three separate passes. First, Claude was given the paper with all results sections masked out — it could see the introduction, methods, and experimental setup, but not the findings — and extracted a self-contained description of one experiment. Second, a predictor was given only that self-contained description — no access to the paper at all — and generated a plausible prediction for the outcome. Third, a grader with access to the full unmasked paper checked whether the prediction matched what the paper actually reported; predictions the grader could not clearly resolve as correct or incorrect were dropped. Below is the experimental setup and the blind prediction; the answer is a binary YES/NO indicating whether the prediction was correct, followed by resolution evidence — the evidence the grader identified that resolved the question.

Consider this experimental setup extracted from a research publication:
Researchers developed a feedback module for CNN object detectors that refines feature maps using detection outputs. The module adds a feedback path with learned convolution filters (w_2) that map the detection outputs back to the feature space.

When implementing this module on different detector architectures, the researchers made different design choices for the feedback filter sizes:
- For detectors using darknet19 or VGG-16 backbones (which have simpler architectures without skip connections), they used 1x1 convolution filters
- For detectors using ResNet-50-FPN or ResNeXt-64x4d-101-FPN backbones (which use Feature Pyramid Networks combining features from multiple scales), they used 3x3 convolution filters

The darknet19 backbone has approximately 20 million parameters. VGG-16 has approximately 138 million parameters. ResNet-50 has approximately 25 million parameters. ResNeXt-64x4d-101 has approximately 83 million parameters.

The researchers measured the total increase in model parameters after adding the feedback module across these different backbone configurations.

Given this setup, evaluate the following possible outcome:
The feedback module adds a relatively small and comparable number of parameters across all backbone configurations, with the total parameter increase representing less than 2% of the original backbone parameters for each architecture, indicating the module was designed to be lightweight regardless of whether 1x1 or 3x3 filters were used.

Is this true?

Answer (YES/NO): YES